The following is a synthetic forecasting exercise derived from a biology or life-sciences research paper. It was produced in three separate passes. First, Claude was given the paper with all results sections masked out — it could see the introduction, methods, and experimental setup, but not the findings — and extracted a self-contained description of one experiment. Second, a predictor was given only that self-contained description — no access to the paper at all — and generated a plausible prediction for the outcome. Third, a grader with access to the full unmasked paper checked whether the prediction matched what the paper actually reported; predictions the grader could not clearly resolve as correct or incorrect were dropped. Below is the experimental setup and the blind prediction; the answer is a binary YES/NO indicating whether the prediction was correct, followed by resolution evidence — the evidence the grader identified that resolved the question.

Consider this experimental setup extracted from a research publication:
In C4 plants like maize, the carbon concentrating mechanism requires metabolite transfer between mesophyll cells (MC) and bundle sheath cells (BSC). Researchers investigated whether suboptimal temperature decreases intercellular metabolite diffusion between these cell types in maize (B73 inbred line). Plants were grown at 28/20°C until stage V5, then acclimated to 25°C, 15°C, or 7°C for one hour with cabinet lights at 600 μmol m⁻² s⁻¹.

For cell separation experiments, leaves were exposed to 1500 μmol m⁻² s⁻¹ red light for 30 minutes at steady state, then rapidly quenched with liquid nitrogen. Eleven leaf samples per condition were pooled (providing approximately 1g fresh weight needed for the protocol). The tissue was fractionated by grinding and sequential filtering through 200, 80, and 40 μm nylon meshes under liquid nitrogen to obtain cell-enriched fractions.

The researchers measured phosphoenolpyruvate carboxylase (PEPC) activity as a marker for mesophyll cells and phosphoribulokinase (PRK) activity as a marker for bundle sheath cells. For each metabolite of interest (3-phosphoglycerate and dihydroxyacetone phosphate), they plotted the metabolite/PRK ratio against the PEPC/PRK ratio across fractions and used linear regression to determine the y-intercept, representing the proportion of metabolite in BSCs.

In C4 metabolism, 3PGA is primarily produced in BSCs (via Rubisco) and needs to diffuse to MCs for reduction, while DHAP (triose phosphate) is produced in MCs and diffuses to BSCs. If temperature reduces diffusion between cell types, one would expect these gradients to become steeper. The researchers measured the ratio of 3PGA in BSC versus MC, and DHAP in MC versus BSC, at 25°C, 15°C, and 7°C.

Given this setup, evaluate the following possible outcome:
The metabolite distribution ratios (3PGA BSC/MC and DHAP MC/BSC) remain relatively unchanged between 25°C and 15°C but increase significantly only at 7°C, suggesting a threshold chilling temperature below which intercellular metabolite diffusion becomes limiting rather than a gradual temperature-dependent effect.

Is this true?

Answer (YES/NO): NO